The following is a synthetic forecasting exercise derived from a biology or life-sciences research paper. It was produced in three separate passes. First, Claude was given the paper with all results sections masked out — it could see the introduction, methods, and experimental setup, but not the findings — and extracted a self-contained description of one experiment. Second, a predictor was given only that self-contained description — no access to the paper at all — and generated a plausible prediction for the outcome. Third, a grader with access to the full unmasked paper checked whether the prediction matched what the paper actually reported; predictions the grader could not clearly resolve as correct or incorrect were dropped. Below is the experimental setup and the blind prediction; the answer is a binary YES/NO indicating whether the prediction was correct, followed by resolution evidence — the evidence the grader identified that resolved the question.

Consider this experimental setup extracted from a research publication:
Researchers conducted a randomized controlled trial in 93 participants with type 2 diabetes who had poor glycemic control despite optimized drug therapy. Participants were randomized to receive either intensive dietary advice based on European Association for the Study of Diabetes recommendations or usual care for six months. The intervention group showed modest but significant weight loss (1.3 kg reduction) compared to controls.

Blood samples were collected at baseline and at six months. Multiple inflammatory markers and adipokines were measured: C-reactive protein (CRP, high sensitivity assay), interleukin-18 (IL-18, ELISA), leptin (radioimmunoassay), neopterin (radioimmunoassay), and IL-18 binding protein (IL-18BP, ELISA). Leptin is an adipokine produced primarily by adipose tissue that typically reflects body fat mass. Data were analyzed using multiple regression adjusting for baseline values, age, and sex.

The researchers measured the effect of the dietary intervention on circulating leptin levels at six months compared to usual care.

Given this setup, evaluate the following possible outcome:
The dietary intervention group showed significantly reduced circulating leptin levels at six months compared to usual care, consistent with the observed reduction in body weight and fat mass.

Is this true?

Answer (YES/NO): NO